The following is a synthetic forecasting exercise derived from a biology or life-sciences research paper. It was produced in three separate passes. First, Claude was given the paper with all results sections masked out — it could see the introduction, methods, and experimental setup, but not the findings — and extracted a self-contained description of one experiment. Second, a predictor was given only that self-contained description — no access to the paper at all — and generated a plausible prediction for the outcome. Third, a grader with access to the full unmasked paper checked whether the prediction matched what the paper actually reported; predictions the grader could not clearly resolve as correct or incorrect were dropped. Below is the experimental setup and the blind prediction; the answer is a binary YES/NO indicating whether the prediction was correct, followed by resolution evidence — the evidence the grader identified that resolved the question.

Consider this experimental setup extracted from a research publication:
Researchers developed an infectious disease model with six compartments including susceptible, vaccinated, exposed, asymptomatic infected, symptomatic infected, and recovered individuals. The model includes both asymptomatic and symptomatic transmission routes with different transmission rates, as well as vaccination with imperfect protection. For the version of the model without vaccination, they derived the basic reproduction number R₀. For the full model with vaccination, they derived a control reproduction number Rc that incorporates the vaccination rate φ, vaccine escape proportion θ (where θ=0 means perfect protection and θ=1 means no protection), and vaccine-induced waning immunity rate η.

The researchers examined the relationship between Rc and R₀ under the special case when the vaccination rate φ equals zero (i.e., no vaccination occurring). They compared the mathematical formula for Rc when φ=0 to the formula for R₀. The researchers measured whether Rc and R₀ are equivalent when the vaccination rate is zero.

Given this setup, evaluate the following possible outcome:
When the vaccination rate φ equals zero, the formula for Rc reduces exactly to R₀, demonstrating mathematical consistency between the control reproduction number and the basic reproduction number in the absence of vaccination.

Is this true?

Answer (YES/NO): YES